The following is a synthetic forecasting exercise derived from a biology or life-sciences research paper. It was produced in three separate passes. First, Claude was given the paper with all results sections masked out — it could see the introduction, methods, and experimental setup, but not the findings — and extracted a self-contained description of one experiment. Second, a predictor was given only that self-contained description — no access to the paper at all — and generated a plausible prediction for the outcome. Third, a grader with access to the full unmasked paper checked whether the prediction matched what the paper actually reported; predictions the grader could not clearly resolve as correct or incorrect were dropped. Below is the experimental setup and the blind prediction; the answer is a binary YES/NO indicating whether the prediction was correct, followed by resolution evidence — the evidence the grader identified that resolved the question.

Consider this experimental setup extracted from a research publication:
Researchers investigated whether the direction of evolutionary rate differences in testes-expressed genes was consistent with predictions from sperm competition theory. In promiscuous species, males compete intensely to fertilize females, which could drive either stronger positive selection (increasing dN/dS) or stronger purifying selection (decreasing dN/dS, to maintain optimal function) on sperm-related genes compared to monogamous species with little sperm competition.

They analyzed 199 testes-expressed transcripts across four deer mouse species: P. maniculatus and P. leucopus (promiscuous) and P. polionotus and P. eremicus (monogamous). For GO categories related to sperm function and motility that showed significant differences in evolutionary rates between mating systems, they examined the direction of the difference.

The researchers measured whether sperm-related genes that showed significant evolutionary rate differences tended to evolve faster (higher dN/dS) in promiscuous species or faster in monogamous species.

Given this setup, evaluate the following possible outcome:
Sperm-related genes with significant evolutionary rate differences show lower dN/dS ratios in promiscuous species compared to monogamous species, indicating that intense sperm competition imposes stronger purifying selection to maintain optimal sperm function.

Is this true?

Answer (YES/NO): YES